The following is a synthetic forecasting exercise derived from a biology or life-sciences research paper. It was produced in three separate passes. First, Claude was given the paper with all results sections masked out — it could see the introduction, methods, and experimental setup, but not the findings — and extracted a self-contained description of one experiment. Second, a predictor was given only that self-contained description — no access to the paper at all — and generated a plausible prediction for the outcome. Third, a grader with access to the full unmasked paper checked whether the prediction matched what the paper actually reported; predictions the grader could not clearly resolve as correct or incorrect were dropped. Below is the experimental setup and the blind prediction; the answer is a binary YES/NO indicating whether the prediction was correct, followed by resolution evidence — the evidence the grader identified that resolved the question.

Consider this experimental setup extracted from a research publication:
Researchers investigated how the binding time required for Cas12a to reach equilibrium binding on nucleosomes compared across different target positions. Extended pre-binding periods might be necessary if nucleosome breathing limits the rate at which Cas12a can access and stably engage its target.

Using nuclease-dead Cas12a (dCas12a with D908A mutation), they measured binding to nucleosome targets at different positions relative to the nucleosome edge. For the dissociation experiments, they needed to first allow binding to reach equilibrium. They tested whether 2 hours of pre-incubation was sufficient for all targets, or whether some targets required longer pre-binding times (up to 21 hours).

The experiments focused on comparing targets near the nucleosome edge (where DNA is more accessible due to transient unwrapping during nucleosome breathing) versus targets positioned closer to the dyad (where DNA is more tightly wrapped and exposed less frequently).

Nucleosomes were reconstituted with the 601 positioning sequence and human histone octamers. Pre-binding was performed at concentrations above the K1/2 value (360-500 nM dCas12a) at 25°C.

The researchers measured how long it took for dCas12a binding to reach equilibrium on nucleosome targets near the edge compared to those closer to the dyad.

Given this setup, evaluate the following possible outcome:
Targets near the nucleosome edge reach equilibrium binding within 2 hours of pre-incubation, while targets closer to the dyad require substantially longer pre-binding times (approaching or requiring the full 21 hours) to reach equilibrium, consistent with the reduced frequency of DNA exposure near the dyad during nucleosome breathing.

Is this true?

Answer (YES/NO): NO